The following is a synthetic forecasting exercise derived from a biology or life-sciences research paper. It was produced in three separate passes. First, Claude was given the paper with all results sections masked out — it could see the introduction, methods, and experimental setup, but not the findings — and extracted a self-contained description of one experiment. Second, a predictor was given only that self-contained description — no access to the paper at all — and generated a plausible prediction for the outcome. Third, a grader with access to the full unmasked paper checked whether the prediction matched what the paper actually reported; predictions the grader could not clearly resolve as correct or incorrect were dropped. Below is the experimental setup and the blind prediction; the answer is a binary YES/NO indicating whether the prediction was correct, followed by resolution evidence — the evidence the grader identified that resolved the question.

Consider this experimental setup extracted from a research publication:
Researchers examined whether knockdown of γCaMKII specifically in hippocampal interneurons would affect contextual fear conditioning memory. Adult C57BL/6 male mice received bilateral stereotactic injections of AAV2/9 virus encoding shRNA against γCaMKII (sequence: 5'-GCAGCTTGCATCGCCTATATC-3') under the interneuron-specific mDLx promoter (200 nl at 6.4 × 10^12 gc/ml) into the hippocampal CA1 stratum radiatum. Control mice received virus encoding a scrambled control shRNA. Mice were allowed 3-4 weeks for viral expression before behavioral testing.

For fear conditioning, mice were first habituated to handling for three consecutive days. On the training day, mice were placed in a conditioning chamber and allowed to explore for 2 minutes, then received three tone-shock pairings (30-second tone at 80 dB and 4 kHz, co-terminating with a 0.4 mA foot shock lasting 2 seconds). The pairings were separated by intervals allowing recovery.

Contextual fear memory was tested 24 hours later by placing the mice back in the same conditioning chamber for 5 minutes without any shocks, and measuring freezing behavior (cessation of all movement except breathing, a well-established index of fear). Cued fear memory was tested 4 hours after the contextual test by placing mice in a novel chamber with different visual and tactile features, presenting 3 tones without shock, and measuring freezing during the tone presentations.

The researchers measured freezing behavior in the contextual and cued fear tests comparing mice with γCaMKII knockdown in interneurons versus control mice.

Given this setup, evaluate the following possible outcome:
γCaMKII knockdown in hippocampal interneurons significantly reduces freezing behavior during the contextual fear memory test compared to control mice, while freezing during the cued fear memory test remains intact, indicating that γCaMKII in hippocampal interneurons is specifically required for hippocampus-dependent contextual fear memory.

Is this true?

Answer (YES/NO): YES